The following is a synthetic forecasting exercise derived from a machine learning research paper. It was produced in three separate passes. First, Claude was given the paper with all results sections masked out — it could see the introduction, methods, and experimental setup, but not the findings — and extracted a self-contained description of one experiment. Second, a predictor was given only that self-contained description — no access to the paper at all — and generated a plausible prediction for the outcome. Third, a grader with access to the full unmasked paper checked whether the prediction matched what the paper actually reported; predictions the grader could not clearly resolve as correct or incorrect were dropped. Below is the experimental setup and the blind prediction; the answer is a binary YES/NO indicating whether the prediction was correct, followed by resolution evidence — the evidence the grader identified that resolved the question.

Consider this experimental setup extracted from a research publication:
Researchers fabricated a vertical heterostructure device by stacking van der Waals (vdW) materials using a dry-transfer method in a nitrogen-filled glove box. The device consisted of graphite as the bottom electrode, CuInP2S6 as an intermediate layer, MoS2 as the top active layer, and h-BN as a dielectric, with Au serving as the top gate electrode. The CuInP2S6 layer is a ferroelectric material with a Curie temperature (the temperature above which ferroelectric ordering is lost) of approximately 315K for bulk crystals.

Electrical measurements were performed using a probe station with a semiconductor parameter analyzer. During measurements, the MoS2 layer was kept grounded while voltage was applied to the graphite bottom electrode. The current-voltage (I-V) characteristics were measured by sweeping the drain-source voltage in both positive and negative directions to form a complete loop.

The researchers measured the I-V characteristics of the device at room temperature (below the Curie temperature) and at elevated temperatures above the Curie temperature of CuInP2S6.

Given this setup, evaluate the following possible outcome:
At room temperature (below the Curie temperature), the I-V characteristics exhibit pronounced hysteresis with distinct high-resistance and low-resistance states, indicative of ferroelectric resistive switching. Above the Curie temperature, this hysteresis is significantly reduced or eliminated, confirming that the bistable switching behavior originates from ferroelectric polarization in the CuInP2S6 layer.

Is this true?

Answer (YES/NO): YES